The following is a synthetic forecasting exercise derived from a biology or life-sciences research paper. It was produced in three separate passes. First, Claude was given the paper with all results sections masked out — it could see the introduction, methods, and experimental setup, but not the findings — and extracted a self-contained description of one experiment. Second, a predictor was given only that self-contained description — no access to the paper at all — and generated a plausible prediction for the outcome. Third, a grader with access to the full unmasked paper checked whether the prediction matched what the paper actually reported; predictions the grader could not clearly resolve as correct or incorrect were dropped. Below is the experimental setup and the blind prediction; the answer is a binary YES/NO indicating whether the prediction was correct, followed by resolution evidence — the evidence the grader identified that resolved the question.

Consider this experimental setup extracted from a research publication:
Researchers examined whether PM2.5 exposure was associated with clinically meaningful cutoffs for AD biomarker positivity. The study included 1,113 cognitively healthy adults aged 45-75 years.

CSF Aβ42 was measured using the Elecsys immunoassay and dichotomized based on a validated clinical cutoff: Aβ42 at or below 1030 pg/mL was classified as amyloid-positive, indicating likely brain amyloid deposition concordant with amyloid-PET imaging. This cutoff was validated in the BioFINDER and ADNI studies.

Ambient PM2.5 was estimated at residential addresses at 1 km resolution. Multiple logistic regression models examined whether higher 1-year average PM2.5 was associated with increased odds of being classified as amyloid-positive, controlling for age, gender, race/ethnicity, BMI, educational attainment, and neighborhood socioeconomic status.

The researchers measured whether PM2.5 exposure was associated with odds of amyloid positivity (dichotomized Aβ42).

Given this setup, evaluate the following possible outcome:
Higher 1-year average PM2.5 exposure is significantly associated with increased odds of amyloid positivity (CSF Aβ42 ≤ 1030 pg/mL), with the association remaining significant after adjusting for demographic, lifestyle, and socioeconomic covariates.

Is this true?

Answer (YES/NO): YES